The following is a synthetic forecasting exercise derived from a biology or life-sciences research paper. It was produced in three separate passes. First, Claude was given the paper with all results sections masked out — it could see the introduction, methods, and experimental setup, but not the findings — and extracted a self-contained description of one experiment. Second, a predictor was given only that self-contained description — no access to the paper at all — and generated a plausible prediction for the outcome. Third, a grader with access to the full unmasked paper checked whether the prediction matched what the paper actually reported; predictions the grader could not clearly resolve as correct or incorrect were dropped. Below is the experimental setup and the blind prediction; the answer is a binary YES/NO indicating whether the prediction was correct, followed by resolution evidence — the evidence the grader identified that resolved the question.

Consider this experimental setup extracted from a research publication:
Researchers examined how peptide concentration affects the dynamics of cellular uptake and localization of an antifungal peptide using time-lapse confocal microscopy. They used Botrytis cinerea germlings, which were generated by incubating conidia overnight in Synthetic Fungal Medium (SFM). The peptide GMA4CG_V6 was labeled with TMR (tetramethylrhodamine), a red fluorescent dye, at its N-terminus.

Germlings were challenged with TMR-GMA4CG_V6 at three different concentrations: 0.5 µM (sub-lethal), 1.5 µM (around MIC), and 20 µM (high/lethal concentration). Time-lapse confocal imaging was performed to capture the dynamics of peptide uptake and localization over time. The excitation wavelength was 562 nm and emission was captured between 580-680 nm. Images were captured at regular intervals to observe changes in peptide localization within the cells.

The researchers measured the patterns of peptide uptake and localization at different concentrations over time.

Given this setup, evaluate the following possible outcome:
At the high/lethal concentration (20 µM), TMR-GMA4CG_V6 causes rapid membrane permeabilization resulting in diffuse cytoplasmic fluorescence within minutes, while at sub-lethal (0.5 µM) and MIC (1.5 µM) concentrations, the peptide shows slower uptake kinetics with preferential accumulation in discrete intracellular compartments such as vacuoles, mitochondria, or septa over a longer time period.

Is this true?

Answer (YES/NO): YES